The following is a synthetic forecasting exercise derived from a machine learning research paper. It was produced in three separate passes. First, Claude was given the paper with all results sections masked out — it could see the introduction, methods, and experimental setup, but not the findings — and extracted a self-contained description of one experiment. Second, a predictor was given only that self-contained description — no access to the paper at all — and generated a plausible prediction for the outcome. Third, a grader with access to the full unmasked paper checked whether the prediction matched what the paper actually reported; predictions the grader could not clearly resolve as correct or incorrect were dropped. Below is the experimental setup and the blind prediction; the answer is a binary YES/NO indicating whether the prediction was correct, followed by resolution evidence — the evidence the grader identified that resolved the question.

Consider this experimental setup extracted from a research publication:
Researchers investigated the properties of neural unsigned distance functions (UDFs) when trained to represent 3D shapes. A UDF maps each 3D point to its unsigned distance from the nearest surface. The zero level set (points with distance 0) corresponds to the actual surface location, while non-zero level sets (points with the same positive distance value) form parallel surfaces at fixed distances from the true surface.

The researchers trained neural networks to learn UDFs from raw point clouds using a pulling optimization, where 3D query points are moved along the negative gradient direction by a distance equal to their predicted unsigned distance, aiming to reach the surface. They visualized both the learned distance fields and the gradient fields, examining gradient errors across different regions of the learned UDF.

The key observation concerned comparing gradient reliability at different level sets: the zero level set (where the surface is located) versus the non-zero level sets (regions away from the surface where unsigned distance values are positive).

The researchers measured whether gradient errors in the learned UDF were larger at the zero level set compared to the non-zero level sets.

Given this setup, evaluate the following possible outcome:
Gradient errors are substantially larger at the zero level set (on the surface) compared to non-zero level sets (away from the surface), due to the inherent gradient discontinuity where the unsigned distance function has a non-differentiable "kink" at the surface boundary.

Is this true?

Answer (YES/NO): YES